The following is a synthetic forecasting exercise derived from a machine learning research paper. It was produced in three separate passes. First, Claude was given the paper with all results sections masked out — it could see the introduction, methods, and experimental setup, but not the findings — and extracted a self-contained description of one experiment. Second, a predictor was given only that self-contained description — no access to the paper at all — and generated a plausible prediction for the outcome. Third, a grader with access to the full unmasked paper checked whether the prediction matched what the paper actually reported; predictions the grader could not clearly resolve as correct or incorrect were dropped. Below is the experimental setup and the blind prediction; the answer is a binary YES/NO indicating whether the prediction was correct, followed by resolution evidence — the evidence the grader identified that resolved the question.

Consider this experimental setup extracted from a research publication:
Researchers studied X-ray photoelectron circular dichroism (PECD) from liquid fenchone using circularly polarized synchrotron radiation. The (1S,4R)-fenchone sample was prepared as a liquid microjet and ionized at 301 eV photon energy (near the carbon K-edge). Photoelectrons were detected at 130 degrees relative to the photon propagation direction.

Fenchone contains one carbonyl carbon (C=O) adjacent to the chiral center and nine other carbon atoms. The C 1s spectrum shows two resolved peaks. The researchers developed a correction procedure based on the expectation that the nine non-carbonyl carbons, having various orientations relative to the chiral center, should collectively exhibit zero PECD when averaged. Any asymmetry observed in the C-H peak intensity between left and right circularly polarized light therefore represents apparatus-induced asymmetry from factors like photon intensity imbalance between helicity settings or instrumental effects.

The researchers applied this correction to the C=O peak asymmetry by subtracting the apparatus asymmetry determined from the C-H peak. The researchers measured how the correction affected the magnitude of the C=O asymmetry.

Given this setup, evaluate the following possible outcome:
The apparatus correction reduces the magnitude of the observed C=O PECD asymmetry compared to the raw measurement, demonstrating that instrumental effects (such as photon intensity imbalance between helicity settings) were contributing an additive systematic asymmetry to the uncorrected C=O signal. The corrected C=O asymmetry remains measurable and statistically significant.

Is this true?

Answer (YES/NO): YES